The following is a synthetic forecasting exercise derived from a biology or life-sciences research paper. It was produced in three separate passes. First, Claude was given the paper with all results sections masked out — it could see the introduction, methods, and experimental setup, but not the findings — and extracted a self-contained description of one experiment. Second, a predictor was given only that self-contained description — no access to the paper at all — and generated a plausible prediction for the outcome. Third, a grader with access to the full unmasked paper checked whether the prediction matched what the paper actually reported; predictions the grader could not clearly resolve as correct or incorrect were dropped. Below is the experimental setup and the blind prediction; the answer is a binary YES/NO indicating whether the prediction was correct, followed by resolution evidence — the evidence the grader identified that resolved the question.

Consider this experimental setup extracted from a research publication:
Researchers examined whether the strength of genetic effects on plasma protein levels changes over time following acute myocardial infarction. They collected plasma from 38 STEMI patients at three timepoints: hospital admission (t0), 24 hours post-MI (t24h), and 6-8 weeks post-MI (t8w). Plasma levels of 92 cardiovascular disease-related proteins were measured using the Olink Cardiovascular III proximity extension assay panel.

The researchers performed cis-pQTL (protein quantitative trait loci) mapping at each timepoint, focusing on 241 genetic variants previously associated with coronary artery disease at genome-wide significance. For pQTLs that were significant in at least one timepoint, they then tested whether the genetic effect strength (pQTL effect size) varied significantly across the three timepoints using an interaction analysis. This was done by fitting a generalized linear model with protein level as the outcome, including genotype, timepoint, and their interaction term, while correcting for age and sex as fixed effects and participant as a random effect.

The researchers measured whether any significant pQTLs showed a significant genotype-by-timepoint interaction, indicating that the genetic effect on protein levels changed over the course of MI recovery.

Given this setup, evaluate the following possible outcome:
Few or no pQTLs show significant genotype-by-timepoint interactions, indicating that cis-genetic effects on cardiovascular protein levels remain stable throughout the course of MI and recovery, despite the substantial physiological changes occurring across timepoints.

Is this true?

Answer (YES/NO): NO